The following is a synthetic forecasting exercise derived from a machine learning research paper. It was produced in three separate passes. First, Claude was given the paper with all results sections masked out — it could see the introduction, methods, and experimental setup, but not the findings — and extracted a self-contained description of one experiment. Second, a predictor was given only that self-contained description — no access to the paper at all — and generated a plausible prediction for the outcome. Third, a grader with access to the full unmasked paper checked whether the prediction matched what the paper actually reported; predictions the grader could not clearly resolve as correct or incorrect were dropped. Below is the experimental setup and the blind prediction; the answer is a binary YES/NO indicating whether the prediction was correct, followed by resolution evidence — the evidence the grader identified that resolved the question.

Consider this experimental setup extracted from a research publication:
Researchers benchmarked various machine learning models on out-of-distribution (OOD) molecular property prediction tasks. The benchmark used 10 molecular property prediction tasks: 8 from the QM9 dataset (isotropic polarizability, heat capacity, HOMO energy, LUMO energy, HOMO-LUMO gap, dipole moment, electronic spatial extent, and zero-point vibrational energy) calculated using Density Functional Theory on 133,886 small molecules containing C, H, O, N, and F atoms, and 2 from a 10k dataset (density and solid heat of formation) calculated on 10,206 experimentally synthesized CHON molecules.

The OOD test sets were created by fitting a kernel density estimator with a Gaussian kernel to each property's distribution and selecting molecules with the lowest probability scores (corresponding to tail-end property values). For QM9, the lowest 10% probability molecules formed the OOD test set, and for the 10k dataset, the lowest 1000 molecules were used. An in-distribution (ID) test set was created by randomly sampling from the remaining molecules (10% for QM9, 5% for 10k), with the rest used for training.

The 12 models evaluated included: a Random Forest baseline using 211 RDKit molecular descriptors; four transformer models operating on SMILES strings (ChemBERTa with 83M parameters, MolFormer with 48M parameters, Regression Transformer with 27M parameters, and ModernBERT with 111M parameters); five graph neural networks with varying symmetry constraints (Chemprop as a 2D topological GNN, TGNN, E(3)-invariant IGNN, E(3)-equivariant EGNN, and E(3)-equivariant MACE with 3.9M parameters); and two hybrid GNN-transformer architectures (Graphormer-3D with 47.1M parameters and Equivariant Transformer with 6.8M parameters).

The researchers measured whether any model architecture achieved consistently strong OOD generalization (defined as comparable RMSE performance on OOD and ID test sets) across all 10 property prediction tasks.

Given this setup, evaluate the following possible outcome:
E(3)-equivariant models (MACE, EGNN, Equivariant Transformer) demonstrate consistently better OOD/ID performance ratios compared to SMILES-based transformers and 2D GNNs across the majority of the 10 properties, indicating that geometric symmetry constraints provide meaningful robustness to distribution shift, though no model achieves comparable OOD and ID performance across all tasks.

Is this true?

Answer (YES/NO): NO